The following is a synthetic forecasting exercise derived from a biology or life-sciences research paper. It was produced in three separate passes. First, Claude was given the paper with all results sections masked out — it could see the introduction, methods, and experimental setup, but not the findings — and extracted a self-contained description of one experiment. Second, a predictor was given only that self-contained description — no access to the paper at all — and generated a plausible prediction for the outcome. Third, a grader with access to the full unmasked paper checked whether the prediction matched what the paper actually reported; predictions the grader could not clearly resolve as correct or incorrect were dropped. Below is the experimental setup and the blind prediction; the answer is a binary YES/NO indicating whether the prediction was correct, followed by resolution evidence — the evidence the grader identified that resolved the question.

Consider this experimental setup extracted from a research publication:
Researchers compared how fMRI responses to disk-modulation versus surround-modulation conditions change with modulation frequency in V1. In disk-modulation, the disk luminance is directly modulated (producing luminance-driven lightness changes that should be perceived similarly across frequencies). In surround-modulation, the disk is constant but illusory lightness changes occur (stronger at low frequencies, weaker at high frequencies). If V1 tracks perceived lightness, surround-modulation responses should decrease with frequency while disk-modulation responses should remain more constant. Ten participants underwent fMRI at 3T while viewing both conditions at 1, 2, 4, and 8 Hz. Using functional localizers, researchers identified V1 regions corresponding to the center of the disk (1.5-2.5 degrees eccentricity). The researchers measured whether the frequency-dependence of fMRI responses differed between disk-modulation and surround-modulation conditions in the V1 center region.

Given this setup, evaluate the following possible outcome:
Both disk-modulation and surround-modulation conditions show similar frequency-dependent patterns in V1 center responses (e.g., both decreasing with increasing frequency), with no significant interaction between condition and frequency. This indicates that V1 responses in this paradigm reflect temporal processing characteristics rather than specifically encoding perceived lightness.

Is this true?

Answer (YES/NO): NO